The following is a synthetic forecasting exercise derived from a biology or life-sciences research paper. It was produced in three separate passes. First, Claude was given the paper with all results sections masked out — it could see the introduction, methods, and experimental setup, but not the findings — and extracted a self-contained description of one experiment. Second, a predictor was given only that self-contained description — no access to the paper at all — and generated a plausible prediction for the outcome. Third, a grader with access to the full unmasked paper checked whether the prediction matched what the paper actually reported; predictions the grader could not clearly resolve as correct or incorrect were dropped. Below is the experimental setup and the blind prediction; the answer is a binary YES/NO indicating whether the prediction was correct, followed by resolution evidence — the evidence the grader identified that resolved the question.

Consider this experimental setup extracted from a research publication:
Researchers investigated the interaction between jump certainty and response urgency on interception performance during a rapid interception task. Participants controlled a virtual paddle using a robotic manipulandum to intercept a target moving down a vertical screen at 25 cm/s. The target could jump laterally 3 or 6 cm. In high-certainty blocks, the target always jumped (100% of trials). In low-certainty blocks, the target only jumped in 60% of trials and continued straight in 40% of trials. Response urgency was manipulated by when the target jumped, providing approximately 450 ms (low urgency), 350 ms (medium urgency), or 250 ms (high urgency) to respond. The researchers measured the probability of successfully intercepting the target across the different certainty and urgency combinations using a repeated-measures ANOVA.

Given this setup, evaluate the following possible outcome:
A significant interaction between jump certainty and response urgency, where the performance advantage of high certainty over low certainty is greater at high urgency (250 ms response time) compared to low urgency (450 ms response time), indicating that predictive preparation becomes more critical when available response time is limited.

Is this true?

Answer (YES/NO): YES